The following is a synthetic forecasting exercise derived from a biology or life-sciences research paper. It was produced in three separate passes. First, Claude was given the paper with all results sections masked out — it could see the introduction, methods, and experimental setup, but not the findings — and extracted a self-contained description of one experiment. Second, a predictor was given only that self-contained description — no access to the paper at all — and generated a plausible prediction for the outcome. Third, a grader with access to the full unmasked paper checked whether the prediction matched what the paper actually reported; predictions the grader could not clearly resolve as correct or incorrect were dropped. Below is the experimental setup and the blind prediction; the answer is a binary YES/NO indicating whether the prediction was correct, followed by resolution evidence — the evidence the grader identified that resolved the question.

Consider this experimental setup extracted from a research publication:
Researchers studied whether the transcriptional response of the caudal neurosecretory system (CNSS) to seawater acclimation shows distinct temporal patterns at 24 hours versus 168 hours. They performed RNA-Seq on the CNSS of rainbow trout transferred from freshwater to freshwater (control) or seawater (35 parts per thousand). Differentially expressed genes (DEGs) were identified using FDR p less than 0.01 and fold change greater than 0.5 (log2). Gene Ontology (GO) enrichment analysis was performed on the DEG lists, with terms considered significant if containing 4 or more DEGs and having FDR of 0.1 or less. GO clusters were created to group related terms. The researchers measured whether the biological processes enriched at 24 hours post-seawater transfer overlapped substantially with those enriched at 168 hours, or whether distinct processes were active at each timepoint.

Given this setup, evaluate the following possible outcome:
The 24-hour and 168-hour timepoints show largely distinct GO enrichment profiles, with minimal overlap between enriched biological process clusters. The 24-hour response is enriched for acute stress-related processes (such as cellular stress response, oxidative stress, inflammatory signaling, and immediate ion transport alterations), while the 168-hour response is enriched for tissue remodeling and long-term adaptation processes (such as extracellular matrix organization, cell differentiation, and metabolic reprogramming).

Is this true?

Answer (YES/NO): NO